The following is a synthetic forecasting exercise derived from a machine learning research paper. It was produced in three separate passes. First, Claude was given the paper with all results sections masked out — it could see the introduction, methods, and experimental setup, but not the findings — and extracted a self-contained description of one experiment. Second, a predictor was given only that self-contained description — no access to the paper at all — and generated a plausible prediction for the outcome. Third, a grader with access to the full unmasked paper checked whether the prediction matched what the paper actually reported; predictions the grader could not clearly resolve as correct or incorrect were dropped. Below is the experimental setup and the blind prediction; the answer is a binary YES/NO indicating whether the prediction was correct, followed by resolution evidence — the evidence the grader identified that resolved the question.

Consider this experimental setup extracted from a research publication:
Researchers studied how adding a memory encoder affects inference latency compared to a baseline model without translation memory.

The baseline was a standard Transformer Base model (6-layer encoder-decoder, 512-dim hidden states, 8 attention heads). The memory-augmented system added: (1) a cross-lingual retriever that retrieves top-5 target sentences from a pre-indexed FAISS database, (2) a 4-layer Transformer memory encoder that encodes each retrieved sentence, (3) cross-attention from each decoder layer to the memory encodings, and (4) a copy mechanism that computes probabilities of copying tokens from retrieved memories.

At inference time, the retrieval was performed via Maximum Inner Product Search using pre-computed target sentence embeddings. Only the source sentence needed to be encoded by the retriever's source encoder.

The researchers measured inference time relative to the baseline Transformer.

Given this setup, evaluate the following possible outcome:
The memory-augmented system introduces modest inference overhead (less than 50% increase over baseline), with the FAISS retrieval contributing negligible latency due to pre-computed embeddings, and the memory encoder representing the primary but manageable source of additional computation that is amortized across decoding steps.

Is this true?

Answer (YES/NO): YES